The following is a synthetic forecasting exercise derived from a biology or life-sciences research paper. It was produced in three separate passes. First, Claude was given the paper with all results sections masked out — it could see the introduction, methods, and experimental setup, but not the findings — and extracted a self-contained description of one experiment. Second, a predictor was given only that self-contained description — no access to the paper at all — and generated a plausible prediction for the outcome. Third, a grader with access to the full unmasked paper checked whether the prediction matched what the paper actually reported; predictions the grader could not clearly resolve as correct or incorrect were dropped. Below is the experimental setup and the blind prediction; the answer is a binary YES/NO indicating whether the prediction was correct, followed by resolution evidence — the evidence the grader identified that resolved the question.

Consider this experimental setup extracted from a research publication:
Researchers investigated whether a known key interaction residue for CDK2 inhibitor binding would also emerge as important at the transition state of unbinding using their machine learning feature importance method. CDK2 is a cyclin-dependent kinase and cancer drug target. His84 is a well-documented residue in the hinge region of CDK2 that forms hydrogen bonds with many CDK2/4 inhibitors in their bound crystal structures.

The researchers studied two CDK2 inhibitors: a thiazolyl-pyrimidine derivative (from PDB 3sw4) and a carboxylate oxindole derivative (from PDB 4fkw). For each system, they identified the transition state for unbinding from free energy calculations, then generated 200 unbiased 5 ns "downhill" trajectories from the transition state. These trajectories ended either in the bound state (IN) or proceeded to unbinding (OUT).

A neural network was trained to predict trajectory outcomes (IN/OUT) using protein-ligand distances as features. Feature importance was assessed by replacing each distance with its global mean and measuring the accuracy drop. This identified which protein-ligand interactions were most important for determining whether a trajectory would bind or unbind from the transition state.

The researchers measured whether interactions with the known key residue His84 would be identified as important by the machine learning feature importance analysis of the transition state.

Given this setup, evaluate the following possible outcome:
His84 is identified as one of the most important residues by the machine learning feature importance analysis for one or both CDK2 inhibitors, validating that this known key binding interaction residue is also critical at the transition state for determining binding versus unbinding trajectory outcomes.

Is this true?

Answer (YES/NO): YES